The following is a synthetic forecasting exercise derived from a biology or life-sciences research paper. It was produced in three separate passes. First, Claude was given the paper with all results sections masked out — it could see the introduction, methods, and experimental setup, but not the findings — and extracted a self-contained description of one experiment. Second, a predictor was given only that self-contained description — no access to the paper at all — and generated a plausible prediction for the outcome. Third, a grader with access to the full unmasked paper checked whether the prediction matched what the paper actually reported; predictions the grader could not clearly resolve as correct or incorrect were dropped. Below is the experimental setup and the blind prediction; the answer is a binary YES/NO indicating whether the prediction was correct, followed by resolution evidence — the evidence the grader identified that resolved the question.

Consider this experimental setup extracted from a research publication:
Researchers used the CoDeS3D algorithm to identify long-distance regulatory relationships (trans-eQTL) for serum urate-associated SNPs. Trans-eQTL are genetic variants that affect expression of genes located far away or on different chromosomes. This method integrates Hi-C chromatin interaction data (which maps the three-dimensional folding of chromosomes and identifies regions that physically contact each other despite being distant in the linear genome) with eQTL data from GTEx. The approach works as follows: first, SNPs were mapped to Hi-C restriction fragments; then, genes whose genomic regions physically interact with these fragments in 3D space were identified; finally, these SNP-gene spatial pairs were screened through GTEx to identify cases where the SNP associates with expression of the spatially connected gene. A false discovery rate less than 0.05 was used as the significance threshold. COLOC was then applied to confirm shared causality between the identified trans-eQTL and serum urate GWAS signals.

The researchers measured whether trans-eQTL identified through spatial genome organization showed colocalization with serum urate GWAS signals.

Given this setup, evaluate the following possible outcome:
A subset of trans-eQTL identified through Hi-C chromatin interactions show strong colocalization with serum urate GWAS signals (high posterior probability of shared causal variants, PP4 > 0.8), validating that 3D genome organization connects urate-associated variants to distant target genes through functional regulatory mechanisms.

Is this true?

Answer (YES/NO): YES